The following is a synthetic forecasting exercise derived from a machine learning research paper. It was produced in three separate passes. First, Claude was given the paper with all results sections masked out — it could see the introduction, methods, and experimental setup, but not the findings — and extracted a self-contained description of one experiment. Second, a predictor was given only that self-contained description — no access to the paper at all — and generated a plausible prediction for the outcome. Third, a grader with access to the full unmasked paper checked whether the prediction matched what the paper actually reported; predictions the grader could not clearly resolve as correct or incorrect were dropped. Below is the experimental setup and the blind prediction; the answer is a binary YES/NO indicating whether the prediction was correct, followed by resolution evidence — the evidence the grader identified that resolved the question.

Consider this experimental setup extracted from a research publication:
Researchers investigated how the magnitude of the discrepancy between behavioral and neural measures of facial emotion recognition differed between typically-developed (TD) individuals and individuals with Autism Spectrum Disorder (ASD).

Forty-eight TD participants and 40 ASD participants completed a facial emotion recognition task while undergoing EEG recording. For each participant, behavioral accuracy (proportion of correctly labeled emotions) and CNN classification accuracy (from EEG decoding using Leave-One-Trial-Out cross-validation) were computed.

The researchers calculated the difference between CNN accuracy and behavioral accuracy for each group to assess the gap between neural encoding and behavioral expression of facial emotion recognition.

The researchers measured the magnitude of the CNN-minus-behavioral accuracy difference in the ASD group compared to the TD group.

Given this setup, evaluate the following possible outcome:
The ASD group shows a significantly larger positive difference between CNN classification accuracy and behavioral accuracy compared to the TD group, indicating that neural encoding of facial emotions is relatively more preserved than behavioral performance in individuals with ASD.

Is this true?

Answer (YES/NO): YES